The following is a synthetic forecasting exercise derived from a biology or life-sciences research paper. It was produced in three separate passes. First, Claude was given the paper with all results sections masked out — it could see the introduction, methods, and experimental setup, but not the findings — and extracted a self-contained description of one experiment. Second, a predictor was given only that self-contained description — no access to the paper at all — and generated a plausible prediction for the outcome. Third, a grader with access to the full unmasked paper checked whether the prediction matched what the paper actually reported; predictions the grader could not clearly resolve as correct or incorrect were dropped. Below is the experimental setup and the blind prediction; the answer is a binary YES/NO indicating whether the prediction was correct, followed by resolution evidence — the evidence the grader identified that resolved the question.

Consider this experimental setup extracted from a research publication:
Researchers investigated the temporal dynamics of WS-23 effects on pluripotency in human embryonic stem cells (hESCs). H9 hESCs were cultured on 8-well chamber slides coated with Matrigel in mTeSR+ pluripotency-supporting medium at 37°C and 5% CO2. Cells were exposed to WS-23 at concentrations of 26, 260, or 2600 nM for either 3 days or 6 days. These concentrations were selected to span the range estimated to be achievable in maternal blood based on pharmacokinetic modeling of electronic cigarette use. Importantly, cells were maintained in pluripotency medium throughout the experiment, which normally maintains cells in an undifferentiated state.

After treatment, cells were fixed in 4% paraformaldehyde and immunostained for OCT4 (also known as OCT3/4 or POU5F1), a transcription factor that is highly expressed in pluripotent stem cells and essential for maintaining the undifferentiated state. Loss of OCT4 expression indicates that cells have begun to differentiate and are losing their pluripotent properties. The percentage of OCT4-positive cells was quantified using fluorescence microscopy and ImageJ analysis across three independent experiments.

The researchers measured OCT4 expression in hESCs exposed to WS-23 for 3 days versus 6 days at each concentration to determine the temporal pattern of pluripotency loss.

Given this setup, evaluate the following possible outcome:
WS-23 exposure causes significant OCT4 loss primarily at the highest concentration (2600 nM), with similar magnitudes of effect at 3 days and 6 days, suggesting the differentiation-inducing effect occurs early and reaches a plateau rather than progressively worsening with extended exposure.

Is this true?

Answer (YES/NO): NO